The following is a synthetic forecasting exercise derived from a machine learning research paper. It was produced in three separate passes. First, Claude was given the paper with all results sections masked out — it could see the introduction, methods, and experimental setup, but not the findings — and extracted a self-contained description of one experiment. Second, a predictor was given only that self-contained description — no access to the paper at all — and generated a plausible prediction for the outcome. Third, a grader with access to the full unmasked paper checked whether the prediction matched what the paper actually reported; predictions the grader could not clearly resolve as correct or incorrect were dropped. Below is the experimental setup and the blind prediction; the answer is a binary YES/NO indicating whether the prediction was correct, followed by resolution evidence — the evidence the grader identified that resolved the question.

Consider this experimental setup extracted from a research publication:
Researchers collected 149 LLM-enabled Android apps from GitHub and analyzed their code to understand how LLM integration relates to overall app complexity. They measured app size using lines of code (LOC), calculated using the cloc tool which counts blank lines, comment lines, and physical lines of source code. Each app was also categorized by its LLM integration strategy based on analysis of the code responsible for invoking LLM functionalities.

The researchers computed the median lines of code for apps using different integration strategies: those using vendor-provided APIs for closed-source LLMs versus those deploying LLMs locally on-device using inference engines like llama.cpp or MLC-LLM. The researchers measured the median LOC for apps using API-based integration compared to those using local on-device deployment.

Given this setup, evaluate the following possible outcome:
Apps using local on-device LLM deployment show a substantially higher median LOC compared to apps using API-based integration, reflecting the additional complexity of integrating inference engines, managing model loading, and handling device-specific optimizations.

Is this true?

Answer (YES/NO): YES